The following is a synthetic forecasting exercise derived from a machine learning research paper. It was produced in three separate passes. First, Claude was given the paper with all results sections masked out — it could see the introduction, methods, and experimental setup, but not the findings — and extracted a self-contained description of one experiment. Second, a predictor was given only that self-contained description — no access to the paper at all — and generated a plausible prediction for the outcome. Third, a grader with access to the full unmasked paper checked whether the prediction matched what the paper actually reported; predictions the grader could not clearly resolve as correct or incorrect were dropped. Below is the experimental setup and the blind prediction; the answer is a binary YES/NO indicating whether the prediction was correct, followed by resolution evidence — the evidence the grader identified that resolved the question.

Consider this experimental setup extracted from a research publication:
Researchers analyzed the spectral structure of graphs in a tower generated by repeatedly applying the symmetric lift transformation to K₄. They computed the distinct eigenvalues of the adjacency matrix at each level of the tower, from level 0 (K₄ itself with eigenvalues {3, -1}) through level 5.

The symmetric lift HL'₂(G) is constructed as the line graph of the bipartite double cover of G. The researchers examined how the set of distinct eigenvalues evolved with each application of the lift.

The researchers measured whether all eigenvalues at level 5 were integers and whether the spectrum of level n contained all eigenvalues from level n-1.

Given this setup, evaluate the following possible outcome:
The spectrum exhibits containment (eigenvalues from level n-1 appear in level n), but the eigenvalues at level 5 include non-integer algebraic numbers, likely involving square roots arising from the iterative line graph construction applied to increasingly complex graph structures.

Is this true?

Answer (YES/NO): NO